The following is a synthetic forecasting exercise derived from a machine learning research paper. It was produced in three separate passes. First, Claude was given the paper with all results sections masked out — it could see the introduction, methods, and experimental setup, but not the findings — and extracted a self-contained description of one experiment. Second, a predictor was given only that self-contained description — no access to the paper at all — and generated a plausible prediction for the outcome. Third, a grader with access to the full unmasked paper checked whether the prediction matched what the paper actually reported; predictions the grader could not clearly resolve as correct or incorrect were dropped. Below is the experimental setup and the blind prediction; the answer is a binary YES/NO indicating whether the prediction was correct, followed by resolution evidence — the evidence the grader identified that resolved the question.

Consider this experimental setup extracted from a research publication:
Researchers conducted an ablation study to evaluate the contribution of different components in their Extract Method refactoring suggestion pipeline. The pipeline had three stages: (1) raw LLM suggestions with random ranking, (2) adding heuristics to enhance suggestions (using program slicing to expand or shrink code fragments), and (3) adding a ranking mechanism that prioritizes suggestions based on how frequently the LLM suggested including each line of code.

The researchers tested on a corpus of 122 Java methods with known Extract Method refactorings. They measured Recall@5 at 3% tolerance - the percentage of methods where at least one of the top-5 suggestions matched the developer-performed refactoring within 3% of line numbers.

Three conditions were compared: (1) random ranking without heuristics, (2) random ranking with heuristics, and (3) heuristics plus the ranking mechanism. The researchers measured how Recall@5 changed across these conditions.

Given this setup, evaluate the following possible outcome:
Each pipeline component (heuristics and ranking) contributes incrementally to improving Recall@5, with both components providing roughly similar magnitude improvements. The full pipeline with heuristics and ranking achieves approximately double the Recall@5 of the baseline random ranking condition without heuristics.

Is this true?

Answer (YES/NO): NO